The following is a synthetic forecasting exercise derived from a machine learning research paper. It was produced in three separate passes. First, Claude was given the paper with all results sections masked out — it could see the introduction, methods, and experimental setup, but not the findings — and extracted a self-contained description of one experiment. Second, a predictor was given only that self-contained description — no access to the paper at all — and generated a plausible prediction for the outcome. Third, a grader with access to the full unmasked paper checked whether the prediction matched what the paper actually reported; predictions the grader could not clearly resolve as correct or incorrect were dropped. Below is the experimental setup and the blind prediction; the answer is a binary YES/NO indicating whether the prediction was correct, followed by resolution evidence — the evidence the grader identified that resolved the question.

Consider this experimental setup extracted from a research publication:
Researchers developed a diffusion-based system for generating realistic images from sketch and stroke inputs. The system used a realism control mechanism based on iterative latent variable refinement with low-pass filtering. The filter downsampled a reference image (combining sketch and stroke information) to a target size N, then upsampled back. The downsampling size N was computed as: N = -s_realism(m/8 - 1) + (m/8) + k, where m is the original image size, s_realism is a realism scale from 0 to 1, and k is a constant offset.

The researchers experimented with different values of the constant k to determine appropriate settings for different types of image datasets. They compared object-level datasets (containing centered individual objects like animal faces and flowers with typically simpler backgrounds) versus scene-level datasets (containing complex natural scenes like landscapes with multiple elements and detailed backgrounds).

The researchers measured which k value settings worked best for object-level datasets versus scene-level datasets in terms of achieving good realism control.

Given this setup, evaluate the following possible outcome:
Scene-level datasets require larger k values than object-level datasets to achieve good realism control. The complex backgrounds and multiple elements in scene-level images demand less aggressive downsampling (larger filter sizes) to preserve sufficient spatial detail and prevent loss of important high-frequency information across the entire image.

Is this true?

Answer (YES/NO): YES